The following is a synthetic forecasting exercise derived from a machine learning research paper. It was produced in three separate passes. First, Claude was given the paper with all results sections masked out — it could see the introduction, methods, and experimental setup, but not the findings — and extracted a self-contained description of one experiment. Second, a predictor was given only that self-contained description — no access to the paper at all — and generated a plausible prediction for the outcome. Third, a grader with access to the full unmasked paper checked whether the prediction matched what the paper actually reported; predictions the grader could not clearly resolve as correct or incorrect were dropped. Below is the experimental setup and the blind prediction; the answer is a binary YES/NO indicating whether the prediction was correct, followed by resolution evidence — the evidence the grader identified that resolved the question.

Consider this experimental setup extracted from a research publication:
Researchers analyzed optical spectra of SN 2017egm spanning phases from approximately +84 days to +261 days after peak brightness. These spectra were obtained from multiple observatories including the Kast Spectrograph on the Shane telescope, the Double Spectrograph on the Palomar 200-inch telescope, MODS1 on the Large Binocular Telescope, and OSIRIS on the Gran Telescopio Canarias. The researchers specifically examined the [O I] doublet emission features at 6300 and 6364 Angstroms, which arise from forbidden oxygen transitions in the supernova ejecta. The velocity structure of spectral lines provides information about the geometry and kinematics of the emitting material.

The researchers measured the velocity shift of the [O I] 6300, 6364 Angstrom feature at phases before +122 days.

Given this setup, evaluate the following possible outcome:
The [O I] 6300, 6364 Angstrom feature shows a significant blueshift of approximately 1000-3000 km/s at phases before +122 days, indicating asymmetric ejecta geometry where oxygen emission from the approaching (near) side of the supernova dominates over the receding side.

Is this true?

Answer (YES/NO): NO